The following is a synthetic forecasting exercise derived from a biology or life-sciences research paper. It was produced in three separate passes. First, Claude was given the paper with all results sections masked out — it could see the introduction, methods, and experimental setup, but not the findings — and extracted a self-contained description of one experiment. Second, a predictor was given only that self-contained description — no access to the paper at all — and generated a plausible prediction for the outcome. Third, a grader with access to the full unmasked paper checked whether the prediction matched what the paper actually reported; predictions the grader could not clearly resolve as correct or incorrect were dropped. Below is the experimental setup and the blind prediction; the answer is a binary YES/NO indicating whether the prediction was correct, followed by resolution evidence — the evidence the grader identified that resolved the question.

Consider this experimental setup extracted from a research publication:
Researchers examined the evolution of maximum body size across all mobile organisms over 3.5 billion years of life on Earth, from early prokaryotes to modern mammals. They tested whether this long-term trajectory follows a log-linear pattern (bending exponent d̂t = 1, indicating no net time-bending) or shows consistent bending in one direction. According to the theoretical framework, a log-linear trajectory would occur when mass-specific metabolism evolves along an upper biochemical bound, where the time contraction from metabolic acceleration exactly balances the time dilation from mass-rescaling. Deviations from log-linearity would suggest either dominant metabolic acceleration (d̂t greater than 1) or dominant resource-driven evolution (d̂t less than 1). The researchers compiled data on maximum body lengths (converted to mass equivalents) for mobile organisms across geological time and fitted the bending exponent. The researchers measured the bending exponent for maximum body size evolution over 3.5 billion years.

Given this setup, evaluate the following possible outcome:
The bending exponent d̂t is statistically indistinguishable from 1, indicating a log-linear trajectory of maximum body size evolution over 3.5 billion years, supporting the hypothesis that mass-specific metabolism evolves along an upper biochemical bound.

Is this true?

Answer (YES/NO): NO